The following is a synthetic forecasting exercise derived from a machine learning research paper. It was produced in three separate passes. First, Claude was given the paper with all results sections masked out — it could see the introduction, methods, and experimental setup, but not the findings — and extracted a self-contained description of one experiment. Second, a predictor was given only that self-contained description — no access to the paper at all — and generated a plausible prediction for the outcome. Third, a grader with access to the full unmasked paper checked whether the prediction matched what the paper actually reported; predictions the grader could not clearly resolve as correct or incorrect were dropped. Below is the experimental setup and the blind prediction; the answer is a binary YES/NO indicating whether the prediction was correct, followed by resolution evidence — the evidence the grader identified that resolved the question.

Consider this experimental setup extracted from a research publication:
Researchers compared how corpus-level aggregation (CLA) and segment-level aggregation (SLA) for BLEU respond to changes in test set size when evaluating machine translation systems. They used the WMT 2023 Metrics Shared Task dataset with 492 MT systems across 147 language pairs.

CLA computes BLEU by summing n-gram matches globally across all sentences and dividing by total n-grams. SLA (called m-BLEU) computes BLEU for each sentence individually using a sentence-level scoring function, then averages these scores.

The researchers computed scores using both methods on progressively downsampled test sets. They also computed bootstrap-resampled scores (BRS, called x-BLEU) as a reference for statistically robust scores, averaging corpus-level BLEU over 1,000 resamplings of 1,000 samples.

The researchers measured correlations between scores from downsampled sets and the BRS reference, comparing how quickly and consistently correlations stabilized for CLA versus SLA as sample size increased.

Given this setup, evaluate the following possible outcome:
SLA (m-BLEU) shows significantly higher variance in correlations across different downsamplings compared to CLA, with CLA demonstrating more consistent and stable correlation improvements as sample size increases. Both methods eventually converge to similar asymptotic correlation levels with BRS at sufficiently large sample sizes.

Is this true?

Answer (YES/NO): NO